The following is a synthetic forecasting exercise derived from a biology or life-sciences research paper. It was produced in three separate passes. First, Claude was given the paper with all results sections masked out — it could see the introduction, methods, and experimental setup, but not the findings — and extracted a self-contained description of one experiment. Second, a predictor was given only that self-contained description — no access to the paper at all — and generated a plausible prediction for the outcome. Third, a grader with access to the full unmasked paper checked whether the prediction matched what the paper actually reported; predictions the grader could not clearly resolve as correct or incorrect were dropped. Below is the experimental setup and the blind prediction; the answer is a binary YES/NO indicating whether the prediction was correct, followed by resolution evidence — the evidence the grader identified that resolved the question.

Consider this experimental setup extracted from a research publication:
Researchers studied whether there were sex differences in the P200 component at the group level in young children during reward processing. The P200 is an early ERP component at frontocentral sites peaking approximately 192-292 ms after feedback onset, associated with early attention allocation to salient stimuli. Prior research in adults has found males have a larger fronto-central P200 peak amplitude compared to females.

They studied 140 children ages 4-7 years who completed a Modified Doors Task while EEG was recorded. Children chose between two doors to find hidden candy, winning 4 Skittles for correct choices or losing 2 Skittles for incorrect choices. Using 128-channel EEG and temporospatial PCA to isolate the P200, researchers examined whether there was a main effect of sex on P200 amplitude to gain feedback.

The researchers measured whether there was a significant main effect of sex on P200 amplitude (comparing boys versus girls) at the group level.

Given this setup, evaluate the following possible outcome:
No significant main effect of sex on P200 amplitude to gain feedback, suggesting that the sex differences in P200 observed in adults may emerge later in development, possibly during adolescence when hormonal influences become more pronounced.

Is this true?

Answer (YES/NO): NO